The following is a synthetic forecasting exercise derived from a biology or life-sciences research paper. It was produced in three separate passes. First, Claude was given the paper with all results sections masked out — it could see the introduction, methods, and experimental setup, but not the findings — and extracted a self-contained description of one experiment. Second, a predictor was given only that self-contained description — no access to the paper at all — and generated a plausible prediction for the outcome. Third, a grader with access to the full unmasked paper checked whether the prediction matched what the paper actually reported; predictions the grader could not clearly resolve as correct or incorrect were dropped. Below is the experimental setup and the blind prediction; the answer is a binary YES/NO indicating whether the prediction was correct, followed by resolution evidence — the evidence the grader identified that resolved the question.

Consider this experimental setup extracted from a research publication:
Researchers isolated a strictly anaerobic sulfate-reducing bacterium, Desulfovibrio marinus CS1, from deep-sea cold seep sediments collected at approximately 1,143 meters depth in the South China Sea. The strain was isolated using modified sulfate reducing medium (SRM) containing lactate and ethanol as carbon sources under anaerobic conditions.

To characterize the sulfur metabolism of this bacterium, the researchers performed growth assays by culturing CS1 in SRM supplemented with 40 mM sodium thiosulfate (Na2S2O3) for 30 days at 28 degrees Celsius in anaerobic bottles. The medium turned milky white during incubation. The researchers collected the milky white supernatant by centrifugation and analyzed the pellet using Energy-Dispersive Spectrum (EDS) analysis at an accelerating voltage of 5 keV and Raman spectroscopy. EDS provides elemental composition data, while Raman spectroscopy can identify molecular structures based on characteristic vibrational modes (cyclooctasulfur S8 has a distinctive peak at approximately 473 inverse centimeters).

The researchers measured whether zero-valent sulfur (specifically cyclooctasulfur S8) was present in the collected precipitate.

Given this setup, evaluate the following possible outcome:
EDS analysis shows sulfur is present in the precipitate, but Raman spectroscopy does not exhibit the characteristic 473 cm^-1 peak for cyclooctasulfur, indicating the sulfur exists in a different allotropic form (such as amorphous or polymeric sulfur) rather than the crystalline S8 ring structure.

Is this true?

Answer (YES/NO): NO